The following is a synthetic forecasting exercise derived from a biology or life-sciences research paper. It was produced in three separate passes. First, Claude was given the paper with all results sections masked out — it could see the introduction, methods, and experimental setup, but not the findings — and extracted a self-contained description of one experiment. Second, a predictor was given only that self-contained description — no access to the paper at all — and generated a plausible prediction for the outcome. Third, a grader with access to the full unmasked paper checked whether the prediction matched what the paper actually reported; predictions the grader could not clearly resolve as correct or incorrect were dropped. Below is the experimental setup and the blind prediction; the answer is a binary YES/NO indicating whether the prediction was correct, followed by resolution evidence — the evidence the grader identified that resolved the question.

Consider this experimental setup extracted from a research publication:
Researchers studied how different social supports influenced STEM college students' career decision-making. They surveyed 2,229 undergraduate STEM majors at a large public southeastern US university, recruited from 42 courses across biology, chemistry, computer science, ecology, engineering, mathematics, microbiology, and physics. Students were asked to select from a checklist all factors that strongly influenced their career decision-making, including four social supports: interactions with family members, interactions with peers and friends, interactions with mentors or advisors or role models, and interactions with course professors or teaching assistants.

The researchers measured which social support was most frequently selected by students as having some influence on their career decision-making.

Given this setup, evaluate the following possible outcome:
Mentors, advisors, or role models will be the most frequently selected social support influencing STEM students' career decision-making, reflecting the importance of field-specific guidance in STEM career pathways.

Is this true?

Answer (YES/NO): NO